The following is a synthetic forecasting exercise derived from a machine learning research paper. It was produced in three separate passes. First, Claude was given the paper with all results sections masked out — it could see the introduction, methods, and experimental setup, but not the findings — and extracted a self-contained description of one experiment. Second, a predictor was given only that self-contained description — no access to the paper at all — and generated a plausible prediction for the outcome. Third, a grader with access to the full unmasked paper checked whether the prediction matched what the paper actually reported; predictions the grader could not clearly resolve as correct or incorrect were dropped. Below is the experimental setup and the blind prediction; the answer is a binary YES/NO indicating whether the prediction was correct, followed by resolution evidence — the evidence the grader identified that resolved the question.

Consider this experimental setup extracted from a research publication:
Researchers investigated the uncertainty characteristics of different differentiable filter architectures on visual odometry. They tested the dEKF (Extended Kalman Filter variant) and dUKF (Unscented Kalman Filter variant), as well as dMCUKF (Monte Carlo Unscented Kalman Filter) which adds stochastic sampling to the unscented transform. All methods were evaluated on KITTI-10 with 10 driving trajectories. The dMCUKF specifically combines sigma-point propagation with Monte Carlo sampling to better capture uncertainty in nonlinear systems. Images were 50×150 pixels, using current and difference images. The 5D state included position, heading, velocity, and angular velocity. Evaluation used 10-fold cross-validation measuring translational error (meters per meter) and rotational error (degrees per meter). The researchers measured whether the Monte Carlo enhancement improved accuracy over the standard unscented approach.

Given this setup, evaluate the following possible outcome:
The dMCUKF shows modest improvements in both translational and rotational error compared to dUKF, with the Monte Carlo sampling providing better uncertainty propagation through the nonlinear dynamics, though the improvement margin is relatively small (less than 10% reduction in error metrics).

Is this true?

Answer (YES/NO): NO